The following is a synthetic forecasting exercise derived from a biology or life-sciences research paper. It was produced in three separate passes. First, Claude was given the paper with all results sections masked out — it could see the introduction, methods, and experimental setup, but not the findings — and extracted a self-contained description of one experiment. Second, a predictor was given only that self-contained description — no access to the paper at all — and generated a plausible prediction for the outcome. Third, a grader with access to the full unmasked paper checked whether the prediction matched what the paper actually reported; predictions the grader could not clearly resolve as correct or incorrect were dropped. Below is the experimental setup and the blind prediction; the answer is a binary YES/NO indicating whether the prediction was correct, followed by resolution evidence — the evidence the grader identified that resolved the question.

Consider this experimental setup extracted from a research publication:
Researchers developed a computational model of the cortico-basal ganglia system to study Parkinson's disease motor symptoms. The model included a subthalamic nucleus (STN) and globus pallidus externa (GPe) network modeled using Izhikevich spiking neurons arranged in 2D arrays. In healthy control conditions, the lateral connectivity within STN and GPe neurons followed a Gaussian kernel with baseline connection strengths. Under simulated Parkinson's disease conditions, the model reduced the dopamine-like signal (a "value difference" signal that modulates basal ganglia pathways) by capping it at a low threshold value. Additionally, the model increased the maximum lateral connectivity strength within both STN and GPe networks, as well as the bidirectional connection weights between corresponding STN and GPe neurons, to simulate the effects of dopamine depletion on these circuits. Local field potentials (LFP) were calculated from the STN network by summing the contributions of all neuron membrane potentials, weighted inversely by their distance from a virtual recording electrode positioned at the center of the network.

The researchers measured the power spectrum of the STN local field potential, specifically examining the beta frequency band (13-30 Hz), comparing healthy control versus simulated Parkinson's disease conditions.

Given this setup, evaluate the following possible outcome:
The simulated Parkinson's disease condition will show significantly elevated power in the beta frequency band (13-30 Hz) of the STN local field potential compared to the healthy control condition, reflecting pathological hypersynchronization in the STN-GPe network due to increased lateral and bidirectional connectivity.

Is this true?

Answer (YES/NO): YES